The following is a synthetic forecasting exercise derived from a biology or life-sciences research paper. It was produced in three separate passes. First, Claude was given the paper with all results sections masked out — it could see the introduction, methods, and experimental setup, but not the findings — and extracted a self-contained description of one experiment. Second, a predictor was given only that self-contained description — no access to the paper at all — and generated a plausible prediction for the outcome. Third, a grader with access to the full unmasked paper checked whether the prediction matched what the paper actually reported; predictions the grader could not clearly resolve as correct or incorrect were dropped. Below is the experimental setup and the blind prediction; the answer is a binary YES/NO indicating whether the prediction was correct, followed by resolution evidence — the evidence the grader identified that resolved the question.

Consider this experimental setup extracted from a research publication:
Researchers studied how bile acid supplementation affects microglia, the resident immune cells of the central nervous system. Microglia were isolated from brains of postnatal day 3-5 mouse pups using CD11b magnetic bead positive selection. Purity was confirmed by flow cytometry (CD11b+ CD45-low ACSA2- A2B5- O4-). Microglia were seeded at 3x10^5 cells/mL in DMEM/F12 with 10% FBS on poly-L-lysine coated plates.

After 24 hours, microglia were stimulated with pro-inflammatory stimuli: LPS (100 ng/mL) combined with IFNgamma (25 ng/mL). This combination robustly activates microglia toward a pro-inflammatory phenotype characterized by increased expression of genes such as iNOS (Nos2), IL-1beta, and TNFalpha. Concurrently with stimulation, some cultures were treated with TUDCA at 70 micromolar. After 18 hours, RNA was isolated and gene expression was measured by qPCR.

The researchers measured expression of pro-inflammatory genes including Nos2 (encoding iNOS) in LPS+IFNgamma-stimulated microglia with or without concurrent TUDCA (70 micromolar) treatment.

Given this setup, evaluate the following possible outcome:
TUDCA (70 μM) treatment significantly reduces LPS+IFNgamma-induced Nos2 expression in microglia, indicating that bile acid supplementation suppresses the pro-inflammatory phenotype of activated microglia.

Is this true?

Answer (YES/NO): YES